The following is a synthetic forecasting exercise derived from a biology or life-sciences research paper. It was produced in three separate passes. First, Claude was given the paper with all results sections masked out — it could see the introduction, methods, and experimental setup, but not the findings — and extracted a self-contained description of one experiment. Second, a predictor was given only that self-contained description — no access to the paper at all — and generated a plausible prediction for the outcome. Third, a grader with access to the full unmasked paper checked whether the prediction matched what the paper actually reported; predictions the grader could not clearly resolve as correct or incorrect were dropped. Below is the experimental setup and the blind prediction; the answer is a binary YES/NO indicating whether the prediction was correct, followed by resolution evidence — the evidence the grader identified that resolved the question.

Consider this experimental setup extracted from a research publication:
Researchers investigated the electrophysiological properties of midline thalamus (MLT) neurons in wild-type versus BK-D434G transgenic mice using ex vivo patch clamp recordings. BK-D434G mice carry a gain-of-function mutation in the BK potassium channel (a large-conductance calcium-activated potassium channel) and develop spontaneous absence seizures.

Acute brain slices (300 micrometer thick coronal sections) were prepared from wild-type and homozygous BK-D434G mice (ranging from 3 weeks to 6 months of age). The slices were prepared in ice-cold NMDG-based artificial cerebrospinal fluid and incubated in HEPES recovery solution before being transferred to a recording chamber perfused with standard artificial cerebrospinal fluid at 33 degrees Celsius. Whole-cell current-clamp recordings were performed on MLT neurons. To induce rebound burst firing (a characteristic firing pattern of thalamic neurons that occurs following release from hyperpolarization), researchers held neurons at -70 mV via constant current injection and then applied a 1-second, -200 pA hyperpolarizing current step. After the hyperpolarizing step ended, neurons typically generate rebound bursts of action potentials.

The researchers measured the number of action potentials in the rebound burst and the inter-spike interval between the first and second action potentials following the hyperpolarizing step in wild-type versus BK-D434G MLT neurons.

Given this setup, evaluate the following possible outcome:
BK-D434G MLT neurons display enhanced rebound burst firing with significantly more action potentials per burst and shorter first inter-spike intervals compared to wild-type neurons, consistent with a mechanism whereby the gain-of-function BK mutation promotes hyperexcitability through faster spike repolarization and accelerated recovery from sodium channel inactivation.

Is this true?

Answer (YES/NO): YES